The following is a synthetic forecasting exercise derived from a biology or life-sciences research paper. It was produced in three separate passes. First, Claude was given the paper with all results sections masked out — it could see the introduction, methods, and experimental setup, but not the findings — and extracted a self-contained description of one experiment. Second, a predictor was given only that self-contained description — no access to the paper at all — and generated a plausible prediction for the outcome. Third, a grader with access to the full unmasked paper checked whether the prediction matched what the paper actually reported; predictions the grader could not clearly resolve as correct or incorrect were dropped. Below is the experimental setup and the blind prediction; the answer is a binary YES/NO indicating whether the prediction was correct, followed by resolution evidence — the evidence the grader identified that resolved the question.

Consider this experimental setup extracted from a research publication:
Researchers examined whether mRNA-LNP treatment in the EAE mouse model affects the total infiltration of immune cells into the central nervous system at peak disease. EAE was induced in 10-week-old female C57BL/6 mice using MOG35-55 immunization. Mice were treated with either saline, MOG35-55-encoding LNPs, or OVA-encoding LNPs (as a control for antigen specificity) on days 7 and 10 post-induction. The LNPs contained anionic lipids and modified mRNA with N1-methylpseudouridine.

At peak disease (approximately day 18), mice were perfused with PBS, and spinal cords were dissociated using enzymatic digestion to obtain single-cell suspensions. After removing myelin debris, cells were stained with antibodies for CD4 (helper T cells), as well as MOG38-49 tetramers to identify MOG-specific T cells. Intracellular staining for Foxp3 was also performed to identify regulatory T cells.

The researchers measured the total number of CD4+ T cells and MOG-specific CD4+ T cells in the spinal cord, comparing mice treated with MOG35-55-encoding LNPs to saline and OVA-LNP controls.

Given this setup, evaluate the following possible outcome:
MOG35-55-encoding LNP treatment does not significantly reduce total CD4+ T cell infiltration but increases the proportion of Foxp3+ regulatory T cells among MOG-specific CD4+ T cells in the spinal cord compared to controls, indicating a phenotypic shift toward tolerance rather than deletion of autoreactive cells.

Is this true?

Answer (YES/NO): NO